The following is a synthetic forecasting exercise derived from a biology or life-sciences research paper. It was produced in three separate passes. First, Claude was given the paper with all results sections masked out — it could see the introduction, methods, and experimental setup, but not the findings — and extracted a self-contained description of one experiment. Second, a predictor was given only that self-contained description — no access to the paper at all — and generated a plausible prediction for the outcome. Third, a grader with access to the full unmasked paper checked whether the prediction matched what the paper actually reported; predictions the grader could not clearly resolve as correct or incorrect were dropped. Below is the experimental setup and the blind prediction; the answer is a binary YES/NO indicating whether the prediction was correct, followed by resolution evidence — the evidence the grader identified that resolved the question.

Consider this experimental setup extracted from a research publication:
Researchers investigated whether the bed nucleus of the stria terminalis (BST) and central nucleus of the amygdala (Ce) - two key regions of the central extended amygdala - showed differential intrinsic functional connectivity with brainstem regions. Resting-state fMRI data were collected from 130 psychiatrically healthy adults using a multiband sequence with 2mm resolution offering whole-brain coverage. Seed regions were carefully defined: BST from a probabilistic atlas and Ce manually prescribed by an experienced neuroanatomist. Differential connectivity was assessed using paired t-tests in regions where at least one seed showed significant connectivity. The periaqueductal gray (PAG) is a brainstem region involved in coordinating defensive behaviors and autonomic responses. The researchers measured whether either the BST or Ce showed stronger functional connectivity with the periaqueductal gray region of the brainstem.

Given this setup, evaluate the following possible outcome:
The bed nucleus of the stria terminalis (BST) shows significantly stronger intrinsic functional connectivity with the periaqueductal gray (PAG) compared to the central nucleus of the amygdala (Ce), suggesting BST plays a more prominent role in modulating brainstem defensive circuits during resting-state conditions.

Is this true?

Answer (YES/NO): YES